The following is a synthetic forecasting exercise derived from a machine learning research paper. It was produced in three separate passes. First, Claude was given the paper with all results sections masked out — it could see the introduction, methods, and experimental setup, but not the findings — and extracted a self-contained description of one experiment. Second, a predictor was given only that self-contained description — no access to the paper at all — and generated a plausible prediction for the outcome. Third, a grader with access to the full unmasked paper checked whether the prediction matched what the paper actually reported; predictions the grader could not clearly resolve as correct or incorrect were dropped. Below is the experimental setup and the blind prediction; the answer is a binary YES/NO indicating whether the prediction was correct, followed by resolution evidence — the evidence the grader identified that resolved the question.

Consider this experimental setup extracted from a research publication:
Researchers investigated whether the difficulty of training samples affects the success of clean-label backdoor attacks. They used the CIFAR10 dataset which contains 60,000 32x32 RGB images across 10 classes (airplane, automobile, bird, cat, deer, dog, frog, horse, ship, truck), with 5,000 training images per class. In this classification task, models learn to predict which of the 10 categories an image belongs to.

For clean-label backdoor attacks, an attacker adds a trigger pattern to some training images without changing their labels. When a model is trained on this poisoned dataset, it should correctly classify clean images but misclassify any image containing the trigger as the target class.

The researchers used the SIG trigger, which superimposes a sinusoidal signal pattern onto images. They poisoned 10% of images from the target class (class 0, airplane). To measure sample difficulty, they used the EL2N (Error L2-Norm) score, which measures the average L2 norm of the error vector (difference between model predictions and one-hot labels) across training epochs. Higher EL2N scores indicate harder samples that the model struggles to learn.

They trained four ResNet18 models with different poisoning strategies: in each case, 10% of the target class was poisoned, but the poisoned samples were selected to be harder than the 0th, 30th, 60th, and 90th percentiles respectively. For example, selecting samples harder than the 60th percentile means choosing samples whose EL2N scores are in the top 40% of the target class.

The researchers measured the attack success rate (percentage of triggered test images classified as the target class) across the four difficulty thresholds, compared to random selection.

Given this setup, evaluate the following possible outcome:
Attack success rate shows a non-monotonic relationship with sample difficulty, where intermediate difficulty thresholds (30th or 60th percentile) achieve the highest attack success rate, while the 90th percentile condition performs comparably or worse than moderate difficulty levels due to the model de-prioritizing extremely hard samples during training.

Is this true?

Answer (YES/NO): NO